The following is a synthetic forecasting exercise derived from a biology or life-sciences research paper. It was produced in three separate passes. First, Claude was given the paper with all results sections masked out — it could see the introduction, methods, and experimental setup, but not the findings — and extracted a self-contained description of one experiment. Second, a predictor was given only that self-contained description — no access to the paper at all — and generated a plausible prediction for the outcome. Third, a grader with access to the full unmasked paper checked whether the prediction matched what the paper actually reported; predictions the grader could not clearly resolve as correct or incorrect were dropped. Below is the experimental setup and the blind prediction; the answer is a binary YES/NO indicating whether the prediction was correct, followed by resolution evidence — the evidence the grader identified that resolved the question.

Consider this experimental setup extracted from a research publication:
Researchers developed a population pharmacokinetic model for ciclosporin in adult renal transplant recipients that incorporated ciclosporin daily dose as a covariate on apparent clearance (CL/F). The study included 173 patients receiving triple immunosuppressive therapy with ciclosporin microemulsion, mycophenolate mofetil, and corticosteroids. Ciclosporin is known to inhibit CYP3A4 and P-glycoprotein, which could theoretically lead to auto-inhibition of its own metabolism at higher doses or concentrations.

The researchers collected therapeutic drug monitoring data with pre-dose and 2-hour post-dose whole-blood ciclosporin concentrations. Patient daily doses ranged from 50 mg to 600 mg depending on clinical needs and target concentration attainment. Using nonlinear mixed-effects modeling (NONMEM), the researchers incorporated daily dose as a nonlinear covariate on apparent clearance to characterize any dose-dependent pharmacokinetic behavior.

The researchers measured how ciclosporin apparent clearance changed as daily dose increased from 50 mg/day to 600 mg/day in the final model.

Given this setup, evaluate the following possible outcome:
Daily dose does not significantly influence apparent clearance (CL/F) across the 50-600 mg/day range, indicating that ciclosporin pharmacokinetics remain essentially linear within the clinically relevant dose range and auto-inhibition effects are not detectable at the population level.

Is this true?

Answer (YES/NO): NO